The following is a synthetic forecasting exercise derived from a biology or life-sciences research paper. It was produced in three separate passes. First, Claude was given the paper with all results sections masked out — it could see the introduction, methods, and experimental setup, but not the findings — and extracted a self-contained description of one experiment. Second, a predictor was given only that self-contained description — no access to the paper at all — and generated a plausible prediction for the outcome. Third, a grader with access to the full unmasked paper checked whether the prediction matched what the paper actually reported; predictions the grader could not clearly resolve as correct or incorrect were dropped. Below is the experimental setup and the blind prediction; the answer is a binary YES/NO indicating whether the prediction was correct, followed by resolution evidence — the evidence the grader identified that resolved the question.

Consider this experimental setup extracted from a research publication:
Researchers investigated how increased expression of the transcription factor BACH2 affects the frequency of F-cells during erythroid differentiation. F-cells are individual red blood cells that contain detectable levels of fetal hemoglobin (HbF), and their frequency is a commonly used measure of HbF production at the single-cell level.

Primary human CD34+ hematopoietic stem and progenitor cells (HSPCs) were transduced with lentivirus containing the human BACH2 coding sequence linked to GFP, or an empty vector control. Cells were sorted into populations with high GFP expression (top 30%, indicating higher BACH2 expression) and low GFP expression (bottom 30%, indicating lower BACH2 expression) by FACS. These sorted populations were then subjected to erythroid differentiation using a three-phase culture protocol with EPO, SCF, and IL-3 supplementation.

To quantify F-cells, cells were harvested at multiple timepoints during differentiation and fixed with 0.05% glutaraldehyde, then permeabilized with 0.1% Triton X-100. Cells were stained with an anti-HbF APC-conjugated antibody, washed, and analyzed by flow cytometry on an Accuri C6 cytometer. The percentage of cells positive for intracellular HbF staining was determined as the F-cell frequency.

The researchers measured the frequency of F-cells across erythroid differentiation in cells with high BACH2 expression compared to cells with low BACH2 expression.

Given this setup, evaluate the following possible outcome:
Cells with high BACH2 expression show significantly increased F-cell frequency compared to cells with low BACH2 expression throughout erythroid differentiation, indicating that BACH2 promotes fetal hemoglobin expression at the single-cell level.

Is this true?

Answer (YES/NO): NO